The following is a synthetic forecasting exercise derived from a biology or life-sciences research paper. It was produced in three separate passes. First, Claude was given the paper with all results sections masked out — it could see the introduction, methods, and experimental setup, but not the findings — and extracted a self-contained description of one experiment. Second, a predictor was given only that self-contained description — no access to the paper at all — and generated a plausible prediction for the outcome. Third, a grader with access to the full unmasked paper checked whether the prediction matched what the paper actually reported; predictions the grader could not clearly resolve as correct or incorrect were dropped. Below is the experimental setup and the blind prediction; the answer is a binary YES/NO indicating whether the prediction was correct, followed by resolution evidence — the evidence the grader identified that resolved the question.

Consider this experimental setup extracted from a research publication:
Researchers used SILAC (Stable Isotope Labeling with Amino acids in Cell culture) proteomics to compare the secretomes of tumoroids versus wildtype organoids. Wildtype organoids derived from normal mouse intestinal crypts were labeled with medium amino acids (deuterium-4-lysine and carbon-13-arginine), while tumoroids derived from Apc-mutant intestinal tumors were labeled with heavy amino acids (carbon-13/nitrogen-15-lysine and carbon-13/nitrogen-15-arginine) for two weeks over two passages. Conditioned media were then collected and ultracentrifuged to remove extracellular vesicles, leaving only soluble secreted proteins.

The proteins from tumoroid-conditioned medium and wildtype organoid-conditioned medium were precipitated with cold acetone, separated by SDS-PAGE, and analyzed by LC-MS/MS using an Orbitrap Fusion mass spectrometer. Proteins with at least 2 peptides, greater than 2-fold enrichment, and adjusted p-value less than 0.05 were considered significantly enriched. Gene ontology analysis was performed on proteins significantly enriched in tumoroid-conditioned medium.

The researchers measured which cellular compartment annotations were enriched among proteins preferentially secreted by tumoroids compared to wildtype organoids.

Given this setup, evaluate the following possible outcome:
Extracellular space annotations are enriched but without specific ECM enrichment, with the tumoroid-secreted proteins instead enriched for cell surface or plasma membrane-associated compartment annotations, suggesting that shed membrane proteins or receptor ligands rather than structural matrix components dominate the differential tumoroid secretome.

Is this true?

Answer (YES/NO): NO